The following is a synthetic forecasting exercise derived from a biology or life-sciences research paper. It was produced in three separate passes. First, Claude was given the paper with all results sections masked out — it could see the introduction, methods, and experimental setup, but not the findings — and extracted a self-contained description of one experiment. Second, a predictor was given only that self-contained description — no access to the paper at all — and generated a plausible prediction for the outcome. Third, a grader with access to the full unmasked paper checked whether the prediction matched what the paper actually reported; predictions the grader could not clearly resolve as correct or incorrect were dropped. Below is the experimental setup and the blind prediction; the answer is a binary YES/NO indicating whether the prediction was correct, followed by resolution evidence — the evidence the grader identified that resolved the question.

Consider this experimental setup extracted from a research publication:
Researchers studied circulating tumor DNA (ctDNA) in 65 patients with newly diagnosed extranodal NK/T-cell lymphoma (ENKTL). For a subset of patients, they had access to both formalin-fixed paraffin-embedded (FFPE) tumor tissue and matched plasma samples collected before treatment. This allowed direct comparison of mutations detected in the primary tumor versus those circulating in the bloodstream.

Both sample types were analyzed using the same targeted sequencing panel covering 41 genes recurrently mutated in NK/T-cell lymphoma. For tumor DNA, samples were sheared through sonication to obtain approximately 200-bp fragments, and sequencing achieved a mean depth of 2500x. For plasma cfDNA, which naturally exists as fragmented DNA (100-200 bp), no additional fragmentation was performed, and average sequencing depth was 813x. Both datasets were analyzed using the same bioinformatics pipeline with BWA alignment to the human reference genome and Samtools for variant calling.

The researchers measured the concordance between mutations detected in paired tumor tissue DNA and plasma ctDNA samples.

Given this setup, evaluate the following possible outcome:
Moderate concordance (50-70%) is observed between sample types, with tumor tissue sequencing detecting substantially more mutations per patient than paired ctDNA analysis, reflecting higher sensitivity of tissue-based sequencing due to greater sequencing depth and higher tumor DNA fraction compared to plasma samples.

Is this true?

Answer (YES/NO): NO